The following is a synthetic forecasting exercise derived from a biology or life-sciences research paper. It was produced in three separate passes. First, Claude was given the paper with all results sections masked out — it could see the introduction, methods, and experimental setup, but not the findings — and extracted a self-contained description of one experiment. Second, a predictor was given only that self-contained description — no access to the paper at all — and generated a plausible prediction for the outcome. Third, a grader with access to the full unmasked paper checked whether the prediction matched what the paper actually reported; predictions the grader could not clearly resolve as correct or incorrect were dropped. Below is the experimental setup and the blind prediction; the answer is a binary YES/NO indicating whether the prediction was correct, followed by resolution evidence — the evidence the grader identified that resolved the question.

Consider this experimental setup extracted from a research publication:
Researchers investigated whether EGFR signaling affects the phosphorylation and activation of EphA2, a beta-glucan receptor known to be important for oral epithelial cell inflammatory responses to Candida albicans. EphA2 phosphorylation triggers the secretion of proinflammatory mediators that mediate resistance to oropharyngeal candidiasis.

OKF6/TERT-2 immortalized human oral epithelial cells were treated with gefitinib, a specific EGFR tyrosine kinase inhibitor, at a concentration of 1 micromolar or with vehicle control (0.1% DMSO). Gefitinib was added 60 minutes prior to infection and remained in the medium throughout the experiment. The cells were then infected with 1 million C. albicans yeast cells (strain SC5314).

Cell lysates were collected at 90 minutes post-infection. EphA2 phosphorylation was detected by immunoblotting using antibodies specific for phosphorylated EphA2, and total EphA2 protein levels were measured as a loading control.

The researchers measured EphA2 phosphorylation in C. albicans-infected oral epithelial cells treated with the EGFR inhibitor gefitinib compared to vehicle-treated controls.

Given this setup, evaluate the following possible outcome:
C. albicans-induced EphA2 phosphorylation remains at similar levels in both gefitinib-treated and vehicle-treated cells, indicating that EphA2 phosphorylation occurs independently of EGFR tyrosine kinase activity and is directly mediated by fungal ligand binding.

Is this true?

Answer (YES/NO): NO